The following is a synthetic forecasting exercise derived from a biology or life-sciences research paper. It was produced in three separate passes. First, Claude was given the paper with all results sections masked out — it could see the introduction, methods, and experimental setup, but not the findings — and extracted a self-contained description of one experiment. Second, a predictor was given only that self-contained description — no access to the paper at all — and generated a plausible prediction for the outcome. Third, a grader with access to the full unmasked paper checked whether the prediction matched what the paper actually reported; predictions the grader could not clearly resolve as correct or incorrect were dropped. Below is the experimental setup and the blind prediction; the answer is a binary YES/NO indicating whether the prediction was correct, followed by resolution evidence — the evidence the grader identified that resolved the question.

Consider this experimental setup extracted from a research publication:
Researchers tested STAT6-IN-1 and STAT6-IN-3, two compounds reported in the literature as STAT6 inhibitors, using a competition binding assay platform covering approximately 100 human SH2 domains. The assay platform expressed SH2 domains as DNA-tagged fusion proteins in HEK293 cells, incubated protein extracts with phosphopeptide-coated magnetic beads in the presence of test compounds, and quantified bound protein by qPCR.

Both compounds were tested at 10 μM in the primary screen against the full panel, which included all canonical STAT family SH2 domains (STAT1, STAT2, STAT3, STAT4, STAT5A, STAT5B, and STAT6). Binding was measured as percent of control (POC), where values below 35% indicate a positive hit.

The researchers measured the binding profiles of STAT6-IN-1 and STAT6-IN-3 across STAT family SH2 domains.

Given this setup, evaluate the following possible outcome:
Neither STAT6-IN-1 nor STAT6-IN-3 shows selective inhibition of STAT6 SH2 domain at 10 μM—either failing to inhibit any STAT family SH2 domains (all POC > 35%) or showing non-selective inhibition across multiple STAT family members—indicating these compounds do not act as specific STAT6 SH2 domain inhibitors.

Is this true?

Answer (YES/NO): YES